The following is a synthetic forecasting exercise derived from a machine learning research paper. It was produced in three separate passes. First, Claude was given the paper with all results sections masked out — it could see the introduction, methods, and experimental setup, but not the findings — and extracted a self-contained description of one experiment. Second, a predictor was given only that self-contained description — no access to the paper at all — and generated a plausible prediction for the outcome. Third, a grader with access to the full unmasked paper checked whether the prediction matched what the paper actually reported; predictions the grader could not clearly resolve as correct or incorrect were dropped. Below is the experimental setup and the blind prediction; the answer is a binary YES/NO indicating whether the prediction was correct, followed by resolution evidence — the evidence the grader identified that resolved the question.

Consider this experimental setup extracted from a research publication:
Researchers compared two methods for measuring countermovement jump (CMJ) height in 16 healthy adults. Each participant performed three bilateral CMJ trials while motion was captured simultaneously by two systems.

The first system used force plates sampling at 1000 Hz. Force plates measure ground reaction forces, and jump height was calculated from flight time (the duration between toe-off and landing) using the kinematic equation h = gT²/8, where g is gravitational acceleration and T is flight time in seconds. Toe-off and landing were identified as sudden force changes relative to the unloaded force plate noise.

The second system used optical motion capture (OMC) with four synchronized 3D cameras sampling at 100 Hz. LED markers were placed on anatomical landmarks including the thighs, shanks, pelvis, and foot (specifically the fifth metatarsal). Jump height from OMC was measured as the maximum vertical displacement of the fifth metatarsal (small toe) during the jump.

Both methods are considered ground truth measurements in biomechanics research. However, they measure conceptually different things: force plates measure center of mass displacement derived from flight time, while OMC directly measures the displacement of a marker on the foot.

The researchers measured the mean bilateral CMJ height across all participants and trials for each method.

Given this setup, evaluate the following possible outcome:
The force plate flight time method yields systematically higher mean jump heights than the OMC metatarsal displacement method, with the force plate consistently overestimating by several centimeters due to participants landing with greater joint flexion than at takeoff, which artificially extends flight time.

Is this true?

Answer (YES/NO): NO